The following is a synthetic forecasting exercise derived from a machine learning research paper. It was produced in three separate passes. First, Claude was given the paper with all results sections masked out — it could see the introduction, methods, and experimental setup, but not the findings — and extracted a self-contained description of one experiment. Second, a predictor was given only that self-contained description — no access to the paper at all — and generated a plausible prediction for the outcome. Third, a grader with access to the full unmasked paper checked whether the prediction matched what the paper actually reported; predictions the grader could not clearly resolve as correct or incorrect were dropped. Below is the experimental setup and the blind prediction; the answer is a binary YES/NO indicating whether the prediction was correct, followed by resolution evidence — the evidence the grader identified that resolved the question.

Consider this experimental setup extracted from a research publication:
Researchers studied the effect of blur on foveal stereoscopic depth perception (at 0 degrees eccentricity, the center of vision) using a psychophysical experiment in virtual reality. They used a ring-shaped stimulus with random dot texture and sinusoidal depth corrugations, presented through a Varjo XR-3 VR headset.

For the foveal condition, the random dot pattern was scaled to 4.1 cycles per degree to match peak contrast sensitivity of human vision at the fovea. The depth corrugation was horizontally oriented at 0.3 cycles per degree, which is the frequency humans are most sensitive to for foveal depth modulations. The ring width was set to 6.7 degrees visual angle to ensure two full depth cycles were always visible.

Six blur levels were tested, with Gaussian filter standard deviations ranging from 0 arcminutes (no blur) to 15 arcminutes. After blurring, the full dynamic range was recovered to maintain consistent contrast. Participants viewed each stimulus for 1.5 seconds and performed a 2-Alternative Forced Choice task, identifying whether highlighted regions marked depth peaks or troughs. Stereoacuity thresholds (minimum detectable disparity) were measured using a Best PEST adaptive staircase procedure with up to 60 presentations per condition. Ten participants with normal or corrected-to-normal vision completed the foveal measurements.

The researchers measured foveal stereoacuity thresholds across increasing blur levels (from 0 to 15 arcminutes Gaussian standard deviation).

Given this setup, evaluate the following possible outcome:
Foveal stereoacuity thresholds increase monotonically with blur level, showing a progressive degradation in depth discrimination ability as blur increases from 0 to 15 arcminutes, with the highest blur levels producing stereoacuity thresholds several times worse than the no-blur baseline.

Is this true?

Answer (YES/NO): NO